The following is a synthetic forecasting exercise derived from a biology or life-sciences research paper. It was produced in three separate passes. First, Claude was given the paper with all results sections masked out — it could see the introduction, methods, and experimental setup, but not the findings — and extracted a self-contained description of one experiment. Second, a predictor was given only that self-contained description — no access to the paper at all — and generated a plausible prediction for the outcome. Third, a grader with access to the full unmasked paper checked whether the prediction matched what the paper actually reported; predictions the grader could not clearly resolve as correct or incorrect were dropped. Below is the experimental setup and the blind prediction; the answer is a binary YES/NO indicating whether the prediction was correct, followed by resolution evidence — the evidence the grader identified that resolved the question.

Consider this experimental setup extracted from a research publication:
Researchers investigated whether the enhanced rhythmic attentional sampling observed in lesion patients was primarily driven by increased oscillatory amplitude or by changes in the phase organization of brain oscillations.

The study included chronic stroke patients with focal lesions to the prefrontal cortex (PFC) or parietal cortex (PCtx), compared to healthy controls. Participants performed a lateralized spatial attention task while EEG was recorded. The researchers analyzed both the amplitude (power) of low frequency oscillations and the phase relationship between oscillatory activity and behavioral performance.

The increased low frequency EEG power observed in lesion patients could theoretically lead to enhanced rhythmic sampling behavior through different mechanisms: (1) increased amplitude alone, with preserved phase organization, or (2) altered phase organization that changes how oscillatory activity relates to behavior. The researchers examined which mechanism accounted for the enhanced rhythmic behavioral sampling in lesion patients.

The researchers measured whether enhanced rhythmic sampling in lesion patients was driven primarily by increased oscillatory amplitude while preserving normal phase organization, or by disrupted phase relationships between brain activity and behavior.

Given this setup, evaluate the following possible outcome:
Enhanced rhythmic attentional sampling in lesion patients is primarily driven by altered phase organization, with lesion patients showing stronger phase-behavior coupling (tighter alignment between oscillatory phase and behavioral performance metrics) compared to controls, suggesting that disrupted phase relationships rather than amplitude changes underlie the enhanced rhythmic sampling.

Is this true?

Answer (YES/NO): NO